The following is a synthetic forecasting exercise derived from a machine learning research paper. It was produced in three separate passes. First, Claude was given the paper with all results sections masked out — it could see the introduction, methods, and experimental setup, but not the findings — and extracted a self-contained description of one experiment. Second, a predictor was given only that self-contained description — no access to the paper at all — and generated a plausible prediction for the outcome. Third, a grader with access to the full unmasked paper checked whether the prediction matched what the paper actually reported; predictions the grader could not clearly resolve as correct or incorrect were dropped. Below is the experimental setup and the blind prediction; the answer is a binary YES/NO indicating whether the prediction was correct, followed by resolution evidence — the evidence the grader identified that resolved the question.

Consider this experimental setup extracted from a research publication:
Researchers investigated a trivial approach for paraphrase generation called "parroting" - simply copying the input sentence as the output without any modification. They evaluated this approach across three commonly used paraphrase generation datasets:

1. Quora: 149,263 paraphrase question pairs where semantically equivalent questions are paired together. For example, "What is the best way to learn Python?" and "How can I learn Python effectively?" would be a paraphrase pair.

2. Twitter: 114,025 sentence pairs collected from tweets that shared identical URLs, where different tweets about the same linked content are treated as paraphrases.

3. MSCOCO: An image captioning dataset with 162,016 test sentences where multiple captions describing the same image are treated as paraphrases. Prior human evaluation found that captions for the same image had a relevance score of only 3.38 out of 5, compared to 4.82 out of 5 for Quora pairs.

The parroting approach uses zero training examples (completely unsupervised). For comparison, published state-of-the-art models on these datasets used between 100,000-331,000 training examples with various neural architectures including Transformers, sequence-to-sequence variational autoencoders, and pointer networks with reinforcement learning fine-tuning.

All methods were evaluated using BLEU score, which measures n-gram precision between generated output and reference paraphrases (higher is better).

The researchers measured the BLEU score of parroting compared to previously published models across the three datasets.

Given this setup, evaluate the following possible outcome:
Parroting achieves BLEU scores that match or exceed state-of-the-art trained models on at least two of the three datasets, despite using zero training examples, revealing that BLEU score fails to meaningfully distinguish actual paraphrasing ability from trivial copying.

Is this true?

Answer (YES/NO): NO